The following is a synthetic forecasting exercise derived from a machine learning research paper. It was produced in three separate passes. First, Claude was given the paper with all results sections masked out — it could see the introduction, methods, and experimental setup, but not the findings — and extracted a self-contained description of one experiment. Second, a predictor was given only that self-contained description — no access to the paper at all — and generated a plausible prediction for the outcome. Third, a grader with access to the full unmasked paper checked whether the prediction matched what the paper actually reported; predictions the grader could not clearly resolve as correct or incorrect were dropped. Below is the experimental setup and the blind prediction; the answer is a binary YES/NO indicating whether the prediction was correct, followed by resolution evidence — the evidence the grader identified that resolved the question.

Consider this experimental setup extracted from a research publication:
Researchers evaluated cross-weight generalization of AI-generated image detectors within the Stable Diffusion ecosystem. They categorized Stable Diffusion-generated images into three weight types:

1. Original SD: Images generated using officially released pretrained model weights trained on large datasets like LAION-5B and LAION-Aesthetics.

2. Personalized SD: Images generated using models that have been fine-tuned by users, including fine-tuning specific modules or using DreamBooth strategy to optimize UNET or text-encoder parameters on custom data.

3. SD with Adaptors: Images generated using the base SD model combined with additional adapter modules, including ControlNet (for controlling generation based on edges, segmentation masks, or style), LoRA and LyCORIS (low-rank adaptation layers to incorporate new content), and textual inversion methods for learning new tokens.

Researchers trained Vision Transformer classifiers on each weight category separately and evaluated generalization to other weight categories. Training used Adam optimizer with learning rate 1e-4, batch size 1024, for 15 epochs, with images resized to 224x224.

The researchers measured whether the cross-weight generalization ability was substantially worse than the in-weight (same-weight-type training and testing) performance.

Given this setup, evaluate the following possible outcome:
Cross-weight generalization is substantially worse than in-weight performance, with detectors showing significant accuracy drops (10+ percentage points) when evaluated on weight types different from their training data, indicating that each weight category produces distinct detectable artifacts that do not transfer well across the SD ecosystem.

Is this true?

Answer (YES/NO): NO